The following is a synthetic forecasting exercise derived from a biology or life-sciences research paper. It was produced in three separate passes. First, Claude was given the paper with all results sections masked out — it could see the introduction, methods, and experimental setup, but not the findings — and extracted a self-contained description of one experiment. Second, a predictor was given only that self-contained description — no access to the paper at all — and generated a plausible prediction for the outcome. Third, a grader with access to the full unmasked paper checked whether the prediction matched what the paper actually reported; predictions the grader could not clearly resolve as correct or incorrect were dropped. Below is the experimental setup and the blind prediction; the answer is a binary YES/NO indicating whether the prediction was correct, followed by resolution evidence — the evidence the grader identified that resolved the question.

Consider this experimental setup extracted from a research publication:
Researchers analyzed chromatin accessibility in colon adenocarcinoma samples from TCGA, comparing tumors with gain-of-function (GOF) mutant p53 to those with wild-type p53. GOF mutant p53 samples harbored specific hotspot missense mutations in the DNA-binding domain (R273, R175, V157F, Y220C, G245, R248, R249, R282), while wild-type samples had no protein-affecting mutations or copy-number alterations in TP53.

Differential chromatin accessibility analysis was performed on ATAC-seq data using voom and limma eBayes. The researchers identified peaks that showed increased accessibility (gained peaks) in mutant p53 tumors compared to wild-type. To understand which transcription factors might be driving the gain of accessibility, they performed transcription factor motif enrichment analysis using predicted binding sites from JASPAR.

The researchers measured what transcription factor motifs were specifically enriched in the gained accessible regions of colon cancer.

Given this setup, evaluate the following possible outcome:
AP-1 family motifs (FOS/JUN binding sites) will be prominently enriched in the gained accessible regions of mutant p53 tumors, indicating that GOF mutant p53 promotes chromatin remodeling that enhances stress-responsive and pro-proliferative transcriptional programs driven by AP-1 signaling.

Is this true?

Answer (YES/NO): NO